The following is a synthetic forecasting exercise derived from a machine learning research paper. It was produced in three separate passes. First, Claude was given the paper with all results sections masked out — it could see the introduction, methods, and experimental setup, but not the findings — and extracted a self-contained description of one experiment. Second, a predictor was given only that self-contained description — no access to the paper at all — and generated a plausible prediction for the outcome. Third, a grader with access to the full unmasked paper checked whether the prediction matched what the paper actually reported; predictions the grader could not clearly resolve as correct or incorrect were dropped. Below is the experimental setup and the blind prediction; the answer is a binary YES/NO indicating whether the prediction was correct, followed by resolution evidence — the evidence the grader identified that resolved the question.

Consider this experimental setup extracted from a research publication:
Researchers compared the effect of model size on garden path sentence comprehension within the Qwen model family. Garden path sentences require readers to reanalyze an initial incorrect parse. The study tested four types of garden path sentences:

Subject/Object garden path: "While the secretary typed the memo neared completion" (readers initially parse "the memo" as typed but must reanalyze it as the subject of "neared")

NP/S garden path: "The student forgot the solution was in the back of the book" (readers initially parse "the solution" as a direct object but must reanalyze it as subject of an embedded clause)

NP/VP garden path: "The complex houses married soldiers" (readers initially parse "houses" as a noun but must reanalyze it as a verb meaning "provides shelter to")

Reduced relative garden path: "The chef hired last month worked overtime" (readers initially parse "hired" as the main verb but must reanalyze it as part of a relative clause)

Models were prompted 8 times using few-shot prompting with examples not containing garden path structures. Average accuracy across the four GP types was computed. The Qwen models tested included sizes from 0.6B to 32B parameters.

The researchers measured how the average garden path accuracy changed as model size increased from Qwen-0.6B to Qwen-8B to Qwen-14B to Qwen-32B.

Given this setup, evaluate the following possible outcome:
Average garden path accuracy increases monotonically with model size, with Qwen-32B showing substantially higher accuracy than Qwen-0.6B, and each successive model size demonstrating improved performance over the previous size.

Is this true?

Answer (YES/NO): NO